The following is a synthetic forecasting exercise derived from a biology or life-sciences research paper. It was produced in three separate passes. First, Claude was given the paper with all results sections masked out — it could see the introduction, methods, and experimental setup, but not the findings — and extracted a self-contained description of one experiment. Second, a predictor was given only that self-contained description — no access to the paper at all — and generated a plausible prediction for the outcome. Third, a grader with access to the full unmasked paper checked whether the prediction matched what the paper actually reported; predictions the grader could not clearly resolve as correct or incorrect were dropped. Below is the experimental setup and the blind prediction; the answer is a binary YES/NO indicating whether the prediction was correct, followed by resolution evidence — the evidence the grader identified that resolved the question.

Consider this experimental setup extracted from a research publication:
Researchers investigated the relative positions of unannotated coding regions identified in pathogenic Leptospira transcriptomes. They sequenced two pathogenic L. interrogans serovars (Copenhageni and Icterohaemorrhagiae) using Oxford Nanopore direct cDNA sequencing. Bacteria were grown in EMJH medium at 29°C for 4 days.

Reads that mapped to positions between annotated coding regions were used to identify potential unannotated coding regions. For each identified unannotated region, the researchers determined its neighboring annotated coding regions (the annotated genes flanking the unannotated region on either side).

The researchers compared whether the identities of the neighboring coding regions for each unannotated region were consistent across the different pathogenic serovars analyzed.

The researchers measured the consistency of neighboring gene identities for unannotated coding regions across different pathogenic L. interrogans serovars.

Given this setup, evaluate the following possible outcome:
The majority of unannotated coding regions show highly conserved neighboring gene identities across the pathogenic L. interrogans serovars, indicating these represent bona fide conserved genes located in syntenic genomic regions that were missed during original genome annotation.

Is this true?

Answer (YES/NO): NO